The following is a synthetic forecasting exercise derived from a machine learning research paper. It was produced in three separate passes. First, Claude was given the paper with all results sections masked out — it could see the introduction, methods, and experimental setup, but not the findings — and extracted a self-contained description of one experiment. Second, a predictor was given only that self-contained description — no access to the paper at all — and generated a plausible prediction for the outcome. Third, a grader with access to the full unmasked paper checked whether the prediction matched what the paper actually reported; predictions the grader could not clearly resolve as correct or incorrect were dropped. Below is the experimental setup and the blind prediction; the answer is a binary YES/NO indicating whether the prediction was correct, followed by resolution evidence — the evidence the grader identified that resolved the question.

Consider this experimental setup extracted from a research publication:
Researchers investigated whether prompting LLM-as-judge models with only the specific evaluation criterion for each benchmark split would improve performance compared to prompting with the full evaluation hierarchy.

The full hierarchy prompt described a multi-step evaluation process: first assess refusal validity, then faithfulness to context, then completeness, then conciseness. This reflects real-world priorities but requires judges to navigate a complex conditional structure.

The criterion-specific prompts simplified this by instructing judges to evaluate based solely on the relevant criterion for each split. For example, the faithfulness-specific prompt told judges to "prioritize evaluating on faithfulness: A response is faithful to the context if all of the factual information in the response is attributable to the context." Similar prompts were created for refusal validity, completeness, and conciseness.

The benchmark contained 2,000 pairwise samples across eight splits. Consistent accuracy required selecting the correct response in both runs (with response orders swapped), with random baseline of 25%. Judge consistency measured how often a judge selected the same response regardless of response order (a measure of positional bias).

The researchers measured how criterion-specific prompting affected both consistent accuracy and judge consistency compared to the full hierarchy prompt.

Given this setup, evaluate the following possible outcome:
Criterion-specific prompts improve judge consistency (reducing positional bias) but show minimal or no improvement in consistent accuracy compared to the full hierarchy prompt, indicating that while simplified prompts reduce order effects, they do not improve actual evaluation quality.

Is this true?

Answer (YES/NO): NO